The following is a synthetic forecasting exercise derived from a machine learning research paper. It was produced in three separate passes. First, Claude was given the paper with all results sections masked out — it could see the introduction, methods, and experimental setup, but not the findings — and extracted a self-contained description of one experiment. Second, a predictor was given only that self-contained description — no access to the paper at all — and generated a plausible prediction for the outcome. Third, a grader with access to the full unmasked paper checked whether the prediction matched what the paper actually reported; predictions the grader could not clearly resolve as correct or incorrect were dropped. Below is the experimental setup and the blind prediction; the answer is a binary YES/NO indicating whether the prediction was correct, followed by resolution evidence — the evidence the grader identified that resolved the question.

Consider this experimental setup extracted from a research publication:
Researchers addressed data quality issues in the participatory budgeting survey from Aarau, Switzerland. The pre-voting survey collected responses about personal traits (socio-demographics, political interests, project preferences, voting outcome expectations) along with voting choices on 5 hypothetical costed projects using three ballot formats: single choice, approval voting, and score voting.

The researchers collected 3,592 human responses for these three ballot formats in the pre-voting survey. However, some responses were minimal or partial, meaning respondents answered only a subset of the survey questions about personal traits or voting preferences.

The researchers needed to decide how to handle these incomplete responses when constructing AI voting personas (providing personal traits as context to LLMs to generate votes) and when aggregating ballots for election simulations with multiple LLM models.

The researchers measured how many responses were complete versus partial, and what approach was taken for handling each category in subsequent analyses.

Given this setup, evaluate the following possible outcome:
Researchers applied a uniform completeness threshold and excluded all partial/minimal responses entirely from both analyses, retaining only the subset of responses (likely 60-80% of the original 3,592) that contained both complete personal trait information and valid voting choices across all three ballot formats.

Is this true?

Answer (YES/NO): NO